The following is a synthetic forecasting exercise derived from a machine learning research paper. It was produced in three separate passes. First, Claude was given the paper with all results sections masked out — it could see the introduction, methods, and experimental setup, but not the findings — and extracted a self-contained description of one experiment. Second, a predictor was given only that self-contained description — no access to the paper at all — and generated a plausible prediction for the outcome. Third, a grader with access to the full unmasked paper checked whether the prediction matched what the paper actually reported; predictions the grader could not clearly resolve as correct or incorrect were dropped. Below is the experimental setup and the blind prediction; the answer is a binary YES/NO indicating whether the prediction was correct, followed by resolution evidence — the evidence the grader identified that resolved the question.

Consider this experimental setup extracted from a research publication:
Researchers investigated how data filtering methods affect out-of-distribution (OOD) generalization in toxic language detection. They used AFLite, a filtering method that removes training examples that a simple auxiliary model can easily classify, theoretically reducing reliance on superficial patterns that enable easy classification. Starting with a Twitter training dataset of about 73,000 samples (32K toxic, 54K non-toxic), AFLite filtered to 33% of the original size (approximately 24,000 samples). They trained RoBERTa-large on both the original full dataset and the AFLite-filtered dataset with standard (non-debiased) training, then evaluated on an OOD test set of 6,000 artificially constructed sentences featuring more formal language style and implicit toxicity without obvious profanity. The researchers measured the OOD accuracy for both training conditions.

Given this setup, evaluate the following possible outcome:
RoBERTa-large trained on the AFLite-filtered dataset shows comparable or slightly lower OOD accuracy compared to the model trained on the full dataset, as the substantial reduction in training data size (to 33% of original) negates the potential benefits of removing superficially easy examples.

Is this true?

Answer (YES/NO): YES